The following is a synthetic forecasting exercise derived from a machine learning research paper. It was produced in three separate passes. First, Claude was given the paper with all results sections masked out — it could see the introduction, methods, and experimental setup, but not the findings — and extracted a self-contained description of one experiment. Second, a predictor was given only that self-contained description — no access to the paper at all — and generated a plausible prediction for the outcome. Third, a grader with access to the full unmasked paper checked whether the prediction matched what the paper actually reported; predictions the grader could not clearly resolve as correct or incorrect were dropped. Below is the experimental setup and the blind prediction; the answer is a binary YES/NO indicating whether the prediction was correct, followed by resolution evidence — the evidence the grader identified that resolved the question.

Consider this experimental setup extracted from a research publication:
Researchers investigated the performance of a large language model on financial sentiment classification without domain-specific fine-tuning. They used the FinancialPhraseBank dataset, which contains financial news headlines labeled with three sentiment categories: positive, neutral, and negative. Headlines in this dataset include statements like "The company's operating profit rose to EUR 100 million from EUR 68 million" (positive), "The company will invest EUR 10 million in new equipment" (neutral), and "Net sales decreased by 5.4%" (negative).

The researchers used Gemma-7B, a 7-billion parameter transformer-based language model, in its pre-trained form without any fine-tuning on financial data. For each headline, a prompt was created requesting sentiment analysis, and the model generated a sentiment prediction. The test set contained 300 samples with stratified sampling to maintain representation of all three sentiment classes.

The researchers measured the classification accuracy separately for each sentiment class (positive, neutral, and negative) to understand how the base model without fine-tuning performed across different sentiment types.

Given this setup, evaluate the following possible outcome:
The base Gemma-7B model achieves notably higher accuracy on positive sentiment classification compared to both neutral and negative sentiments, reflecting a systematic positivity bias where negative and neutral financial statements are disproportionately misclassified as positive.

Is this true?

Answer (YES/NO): NO